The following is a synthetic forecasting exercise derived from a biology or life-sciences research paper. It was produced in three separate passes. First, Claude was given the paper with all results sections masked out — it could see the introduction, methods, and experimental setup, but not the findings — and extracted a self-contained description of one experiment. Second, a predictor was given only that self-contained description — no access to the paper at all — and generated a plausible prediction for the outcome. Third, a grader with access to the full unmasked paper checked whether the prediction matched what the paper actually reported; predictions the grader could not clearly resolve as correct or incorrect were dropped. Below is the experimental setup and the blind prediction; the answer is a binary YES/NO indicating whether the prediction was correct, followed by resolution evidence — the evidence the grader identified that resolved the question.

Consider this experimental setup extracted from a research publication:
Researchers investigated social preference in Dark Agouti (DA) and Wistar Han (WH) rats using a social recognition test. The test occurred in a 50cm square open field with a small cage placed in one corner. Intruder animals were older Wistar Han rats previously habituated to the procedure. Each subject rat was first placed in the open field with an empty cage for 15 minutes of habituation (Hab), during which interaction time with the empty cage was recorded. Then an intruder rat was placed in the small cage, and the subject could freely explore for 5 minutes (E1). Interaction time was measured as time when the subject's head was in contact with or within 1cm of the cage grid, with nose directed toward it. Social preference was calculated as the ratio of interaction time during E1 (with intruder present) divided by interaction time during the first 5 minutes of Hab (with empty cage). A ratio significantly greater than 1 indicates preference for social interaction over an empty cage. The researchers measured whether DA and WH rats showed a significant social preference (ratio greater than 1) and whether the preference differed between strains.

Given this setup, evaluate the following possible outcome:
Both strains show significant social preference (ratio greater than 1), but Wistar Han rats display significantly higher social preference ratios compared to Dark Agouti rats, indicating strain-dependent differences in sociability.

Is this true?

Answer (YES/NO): YES